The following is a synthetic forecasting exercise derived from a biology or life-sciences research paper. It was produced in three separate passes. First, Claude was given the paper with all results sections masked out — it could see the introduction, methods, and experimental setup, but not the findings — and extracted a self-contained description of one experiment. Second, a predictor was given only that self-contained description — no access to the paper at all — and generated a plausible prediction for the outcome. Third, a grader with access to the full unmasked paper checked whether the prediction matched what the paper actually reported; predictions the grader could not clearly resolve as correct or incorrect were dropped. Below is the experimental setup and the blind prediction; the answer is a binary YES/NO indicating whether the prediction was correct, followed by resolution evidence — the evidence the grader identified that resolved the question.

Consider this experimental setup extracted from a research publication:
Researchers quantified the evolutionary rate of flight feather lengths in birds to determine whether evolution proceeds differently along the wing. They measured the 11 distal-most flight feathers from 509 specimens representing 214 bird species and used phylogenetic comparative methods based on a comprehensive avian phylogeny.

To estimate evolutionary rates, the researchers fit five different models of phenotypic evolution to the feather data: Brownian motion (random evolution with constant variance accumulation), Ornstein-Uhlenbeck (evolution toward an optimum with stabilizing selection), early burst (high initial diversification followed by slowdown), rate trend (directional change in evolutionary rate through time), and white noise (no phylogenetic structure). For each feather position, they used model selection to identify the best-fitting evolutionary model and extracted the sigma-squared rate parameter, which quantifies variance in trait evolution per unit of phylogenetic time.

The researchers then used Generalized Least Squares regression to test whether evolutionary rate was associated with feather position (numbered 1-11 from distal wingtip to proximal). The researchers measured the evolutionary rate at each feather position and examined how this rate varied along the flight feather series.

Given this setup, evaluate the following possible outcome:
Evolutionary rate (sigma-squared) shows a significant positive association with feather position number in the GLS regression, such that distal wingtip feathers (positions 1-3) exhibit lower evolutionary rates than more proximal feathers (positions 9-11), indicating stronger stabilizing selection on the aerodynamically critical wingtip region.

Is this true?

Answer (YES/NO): NO